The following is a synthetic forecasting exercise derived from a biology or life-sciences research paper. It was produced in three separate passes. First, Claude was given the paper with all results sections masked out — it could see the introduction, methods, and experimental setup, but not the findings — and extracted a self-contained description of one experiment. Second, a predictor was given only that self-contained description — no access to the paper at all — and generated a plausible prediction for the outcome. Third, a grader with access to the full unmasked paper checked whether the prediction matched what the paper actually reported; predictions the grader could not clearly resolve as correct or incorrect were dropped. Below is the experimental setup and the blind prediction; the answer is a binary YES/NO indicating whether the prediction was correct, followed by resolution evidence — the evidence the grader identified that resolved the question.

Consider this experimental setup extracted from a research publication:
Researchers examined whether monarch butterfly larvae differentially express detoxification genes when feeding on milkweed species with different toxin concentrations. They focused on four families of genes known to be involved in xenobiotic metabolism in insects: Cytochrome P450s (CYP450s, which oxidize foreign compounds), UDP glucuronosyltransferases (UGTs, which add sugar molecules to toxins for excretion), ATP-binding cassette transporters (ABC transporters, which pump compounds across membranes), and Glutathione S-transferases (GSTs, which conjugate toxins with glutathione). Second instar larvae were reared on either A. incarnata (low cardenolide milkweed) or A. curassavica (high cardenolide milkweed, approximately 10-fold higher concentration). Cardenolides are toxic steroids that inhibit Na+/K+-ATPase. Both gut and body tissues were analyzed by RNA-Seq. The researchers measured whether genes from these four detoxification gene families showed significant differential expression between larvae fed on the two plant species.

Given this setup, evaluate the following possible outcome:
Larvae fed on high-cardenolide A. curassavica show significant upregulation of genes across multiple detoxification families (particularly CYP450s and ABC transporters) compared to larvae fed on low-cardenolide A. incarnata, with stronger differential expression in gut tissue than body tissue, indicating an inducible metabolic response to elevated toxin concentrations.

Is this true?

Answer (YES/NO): NO